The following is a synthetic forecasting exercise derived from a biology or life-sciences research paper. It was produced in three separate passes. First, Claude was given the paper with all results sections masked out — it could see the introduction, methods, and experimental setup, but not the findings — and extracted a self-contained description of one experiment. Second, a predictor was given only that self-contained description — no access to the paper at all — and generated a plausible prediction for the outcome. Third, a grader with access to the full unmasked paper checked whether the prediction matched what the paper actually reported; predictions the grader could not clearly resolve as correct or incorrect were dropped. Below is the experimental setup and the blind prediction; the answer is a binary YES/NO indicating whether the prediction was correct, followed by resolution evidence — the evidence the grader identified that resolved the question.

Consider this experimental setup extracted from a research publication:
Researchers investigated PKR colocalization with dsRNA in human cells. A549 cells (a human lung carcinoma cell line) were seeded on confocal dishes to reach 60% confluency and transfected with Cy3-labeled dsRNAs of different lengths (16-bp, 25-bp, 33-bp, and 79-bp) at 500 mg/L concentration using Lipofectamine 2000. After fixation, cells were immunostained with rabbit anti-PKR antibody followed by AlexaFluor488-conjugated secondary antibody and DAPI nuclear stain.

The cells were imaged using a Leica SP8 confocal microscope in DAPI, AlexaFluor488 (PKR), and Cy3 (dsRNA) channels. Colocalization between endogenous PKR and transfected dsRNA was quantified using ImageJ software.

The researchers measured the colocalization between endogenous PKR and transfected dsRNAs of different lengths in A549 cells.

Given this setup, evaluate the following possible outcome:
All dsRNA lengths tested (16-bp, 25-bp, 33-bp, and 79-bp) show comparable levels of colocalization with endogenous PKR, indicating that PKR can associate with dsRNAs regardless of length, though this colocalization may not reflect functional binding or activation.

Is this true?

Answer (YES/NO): NO